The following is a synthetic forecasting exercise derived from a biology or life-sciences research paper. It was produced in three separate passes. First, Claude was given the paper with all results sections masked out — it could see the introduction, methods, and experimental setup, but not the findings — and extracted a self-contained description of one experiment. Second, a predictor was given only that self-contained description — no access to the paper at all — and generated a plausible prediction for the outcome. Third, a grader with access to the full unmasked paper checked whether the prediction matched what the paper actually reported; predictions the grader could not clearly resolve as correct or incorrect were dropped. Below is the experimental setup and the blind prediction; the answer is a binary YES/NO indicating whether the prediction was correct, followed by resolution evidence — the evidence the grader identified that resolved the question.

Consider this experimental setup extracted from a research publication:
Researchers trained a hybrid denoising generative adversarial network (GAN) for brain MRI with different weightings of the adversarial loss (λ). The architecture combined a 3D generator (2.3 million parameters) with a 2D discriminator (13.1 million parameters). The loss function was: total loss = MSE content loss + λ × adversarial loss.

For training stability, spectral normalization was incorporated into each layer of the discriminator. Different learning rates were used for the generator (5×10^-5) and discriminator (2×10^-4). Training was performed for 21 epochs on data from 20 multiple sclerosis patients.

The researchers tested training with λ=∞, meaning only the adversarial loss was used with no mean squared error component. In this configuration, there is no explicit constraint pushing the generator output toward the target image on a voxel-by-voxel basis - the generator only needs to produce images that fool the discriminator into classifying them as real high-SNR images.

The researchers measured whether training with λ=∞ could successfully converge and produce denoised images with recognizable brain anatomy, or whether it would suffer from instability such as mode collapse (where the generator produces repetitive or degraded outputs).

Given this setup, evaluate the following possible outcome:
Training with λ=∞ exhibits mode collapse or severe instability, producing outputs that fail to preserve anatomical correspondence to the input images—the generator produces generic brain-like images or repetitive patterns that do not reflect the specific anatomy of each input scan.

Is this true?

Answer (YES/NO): NO